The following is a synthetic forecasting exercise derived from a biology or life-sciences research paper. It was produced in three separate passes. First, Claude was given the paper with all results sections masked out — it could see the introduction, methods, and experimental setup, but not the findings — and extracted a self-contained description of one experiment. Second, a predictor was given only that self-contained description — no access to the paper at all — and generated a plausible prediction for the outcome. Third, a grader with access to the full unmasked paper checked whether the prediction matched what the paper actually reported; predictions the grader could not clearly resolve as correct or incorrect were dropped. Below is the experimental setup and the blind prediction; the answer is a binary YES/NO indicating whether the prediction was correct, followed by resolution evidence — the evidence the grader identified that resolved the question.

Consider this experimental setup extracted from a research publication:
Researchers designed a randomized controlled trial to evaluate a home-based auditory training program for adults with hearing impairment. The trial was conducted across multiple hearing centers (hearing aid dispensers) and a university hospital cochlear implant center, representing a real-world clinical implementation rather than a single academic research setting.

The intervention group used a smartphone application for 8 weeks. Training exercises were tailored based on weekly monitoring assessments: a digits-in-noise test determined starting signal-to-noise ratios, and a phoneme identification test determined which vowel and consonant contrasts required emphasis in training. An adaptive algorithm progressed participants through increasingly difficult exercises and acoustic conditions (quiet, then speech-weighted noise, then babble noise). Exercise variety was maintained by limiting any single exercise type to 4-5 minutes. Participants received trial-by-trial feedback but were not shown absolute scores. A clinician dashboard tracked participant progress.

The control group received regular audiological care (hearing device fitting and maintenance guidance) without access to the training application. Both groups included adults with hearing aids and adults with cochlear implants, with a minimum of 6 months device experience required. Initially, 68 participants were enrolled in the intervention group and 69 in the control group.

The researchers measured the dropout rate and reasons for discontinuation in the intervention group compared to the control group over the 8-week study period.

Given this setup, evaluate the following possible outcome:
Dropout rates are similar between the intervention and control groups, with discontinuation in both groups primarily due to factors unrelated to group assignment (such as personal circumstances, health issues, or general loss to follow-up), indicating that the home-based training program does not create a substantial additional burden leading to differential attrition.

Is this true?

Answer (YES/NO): NO